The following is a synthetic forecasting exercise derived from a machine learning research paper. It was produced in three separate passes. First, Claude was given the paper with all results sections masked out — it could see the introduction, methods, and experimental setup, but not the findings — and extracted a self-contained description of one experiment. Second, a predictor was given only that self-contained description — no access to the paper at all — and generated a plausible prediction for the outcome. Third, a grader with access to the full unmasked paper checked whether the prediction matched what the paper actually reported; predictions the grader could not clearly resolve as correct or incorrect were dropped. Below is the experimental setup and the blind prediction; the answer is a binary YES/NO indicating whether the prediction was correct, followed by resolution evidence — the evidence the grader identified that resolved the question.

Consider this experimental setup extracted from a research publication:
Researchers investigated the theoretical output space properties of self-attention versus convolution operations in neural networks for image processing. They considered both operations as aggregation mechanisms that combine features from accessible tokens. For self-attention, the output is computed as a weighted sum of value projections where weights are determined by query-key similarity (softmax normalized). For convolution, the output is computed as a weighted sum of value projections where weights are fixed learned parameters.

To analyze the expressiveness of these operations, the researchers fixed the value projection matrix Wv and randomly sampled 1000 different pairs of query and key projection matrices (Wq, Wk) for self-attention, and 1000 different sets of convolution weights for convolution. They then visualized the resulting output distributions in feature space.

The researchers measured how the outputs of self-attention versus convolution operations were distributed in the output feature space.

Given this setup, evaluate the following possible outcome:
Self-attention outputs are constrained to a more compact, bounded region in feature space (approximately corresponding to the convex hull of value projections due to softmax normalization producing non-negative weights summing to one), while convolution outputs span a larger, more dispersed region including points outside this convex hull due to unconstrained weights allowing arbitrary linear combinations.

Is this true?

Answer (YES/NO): YES